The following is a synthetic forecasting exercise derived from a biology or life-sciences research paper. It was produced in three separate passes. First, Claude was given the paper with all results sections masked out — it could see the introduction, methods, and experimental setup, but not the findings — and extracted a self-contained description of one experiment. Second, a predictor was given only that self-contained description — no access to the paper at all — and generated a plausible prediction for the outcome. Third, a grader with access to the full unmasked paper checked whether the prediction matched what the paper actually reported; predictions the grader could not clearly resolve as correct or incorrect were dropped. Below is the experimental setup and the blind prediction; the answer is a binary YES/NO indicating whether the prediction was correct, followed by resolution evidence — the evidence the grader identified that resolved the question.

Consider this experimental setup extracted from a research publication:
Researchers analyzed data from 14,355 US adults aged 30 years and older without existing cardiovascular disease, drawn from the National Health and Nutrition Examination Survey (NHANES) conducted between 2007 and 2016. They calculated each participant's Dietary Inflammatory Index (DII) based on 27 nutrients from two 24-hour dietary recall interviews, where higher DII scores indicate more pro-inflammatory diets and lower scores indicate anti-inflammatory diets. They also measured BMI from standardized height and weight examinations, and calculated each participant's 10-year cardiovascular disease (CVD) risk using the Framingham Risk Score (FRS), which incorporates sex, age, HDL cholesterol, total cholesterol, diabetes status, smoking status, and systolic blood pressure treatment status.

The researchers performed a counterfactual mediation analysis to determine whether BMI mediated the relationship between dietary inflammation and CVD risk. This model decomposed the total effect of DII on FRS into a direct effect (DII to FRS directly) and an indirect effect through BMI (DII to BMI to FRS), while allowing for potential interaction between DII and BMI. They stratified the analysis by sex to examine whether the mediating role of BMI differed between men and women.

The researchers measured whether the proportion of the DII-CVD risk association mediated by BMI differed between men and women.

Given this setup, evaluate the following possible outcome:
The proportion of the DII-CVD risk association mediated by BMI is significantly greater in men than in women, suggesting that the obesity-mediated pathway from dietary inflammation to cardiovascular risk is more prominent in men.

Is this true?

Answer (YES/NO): YES